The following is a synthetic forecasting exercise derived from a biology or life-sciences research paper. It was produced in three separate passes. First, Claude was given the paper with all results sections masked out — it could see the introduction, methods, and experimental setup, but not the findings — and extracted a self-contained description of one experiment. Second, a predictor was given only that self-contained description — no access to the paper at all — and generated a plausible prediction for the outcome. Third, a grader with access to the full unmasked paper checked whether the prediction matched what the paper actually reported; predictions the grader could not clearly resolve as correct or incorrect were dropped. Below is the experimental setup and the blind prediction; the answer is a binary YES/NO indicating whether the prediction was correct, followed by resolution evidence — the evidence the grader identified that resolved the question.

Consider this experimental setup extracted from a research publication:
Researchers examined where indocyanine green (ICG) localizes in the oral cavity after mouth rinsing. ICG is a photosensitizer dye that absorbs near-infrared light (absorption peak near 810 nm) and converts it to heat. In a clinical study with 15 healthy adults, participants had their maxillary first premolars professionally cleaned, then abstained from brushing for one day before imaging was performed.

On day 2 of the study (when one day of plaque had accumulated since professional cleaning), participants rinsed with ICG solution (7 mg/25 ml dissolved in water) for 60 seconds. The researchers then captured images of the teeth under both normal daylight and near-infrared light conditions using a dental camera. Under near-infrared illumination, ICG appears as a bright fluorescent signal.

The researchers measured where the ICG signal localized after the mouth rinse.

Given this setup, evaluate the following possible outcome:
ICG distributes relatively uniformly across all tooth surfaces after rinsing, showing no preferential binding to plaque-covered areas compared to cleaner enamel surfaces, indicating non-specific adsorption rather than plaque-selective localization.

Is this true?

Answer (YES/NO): NO